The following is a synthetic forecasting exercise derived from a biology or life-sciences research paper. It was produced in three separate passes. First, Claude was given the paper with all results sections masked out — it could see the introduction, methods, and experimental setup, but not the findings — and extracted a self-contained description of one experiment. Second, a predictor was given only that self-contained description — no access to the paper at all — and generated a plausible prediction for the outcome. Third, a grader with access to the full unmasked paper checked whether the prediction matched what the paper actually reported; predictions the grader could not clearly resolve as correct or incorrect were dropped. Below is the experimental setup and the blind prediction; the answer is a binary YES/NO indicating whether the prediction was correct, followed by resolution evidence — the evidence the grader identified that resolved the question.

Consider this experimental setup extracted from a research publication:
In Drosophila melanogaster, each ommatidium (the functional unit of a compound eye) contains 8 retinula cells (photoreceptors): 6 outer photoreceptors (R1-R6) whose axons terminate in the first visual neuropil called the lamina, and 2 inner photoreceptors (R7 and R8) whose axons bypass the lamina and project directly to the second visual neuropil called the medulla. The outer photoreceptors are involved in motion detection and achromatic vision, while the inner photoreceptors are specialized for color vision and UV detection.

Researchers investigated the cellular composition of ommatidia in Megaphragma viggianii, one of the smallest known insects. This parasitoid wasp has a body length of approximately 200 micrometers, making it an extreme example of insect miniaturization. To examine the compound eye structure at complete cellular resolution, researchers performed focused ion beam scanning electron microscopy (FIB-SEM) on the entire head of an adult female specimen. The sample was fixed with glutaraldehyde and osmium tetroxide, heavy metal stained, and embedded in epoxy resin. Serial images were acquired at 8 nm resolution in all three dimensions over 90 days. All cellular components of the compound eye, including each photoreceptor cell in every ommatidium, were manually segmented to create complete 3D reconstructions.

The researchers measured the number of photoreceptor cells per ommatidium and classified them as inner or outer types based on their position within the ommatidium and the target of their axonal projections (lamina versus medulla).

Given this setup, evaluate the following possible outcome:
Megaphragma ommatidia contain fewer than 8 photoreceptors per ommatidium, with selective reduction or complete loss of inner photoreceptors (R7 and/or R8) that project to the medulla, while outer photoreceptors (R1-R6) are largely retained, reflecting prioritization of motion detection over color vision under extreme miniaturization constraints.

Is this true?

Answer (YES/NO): NO